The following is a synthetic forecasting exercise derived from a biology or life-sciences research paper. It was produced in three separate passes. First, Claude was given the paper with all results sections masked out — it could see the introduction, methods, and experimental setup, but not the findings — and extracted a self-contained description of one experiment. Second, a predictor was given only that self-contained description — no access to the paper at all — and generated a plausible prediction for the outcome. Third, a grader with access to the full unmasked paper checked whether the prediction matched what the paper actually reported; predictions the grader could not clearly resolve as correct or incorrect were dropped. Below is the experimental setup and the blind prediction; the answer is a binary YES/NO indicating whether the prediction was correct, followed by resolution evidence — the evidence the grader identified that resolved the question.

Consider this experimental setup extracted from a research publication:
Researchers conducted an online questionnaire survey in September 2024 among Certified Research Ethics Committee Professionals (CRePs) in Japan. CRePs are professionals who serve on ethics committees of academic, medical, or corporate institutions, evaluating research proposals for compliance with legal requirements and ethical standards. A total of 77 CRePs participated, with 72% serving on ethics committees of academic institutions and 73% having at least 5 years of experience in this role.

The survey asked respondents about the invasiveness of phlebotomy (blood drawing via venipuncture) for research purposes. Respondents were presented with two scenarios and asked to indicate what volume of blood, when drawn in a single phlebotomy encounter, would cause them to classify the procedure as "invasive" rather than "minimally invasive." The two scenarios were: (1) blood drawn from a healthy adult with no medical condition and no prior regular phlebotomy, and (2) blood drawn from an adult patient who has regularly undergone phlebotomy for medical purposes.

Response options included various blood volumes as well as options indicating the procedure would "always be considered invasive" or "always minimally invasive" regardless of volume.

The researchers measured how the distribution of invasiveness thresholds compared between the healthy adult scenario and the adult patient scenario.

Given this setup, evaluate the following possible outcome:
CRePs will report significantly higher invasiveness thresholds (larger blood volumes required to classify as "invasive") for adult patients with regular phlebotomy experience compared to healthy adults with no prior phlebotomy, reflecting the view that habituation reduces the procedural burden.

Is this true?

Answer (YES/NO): NO